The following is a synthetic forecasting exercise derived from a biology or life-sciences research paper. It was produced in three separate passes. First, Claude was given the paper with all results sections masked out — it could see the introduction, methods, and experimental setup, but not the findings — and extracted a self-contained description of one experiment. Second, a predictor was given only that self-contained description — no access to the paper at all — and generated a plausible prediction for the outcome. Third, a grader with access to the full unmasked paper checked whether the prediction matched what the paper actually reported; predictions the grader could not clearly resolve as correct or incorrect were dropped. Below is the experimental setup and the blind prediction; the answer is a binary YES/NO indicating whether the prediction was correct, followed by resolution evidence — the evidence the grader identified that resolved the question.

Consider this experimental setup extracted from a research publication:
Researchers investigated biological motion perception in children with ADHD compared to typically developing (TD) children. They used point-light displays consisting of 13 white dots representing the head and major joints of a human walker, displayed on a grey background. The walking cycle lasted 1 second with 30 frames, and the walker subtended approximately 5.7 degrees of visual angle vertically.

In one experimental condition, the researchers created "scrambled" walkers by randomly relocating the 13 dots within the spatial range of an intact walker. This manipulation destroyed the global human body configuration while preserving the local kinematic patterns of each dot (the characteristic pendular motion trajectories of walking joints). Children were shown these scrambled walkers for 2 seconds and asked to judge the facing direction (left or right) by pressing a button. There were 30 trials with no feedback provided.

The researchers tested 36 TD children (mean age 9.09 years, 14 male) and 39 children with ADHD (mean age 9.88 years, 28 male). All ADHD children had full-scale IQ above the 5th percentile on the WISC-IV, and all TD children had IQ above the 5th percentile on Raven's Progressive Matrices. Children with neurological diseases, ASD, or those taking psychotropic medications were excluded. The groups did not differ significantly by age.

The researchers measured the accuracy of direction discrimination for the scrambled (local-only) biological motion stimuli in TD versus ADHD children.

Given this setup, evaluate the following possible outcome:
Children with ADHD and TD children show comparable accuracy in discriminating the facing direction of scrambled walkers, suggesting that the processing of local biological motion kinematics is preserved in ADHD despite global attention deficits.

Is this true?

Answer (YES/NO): NO